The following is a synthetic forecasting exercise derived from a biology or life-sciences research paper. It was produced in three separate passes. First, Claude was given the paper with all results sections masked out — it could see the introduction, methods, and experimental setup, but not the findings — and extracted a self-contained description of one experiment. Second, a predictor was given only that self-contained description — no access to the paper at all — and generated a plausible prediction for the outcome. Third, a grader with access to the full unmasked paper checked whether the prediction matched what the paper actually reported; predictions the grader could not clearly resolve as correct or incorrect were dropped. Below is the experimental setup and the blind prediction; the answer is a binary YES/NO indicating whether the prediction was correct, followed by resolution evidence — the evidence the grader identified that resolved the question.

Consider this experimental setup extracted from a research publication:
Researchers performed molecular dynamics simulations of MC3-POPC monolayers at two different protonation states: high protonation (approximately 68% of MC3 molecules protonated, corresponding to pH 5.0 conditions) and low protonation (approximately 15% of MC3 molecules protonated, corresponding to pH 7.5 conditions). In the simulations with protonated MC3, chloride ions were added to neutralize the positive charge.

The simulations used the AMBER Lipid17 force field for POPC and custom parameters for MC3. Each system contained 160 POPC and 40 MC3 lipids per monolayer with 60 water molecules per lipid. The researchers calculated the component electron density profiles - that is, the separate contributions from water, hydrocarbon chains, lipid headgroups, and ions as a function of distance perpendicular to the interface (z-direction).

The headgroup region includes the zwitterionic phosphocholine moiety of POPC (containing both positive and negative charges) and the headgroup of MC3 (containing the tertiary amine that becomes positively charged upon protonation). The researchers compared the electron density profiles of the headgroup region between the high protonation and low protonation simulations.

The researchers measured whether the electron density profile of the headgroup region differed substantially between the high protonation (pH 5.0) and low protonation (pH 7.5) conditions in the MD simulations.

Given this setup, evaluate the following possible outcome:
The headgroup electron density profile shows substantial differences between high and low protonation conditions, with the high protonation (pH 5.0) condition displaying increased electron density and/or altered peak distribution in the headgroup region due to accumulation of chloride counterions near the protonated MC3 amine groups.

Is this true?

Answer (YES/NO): NO